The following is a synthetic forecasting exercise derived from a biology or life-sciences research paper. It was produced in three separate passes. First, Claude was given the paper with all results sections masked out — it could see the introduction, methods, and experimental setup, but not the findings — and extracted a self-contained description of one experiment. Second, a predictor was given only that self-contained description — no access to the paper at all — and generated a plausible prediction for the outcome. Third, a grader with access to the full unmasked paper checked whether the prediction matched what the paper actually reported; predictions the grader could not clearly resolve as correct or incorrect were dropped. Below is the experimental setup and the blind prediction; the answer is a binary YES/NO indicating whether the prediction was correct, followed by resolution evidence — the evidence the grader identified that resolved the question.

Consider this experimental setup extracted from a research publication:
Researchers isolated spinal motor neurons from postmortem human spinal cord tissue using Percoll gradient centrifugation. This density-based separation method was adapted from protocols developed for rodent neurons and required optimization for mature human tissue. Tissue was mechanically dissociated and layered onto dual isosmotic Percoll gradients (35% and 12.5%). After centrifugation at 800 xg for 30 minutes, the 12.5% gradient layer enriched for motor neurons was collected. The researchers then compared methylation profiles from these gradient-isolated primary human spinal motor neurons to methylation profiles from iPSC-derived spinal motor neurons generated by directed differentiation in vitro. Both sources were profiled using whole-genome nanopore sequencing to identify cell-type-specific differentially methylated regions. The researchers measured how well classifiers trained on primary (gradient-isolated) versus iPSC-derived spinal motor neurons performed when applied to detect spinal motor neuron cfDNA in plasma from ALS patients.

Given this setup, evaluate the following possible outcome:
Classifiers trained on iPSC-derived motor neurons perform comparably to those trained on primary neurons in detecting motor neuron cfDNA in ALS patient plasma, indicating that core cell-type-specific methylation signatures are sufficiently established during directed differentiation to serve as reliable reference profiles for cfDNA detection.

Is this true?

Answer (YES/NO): NO